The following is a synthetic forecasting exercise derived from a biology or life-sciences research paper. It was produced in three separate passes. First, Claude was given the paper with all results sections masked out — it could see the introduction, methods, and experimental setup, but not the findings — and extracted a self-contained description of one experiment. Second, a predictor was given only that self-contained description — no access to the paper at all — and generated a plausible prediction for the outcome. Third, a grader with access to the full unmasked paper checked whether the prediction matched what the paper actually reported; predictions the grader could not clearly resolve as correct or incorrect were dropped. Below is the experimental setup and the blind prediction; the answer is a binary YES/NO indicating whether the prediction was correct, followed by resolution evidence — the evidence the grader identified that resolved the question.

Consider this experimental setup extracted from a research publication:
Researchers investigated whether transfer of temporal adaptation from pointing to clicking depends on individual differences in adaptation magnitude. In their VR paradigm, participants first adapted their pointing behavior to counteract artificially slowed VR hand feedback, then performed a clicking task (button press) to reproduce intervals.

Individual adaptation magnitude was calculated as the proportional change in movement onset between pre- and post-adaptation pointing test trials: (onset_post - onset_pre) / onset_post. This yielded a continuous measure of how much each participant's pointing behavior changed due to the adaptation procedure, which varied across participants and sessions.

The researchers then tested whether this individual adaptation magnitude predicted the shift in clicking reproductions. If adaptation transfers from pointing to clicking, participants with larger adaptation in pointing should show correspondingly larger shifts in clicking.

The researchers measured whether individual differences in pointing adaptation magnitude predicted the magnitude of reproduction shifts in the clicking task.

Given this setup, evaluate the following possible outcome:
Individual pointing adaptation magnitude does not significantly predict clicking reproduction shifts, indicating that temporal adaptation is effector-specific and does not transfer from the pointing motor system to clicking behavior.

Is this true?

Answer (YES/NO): NO